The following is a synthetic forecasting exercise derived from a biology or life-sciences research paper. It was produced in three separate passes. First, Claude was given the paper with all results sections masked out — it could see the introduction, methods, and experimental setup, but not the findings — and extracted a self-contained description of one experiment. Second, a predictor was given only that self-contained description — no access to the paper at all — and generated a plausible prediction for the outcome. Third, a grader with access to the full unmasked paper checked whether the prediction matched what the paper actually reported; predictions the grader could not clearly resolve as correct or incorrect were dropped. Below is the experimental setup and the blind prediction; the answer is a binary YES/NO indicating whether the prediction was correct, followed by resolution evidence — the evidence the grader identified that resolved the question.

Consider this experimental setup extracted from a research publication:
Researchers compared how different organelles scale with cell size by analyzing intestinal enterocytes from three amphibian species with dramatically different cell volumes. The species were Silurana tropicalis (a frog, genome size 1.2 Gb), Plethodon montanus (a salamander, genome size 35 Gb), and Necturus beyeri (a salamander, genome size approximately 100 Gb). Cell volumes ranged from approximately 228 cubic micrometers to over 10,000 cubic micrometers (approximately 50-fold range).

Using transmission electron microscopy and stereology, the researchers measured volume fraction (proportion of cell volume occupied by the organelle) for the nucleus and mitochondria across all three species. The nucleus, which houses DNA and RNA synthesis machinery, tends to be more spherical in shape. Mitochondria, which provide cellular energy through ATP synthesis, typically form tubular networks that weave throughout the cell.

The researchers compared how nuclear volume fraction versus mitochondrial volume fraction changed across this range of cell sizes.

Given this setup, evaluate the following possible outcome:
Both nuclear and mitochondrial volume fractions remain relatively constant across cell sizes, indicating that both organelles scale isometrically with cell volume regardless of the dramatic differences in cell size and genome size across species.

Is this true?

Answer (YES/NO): YES